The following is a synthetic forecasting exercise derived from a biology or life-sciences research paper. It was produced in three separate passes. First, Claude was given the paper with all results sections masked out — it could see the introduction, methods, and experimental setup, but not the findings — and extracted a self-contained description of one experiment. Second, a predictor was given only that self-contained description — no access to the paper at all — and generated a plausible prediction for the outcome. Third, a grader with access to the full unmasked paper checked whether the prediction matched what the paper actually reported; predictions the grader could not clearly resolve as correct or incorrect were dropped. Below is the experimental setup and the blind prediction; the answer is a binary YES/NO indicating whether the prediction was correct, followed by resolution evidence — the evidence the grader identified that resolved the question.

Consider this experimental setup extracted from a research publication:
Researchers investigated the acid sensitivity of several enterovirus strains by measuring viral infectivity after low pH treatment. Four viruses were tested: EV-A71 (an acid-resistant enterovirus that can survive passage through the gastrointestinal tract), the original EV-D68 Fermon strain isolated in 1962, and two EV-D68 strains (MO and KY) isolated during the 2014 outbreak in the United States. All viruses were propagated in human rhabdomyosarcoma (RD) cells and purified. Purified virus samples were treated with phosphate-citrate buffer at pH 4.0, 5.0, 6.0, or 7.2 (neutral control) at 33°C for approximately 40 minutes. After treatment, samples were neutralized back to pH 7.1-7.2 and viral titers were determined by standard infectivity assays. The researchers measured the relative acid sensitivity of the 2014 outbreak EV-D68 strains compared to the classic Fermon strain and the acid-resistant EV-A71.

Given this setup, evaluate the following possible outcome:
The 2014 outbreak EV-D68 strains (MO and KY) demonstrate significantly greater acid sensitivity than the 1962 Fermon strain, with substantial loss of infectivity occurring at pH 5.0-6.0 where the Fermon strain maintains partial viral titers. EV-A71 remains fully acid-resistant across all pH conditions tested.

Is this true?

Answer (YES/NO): YES